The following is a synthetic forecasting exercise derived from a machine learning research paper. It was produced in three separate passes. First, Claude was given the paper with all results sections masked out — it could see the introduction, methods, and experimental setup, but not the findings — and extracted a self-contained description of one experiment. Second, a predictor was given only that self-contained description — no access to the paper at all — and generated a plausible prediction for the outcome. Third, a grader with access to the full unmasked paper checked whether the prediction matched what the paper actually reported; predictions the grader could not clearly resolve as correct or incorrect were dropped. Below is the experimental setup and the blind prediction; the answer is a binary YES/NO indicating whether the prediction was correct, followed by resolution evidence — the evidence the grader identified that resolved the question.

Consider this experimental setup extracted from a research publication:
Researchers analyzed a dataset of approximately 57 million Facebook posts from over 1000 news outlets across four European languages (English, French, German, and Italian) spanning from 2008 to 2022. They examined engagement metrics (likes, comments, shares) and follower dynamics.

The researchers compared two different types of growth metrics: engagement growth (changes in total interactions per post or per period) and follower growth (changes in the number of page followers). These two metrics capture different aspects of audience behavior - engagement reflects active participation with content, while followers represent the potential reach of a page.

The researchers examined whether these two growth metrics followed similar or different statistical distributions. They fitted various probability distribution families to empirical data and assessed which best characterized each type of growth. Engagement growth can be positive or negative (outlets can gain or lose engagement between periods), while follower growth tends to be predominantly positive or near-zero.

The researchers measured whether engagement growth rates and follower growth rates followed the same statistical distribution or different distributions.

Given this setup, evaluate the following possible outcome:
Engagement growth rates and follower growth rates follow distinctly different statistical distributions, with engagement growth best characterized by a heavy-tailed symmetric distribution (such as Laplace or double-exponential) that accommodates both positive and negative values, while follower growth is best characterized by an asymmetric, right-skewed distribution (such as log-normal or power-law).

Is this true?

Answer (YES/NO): YES